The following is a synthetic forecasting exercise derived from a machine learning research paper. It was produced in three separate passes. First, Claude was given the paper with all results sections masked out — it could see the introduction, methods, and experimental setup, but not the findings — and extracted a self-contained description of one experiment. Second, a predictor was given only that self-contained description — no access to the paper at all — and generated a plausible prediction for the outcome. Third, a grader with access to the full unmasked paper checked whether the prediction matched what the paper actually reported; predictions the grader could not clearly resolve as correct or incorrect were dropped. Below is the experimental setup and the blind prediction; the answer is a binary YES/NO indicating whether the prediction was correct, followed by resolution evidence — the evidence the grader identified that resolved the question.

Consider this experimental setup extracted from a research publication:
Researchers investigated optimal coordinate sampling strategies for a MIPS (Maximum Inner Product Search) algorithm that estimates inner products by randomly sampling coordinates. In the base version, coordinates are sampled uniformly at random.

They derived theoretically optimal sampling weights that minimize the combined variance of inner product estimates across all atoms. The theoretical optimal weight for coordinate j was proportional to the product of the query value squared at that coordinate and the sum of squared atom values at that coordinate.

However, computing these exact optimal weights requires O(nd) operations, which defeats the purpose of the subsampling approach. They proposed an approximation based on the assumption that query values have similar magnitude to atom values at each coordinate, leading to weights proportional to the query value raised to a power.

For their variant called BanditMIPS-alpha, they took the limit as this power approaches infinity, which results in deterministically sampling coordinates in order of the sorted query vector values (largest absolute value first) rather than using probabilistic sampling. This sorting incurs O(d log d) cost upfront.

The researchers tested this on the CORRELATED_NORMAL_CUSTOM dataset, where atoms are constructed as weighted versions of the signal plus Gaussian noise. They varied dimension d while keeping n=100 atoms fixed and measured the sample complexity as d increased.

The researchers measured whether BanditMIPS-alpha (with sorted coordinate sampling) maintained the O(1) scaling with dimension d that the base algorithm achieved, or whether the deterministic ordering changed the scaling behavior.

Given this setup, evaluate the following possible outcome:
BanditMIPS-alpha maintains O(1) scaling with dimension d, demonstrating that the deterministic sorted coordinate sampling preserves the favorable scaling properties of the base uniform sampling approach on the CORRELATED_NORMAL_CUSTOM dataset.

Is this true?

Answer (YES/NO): YES